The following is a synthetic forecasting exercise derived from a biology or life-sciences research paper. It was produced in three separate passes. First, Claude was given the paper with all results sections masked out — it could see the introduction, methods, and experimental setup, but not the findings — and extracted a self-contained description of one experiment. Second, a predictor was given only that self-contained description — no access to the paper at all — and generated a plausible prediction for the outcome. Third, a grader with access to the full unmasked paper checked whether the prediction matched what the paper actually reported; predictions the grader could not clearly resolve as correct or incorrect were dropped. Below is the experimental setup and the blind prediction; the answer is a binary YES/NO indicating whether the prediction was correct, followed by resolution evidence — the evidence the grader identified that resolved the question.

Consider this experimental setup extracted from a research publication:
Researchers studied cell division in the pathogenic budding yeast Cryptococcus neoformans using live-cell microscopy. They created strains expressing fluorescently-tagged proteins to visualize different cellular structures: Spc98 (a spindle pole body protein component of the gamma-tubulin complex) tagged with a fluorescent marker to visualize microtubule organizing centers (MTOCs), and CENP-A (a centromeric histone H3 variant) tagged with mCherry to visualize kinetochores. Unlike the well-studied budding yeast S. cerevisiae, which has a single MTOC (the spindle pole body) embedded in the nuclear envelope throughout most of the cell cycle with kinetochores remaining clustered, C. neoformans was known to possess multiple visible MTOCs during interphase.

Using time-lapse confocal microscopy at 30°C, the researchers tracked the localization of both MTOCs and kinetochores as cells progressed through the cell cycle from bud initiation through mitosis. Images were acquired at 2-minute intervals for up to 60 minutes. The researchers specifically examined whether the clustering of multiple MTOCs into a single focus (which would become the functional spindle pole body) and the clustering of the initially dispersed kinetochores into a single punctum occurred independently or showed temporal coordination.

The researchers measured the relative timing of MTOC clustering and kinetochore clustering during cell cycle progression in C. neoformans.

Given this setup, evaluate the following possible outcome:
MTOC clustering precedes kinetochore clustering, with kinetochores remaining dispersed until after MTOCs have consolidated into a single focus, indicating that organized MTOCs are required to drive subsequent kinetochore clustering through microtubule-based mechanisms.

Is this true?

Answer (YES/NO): NO